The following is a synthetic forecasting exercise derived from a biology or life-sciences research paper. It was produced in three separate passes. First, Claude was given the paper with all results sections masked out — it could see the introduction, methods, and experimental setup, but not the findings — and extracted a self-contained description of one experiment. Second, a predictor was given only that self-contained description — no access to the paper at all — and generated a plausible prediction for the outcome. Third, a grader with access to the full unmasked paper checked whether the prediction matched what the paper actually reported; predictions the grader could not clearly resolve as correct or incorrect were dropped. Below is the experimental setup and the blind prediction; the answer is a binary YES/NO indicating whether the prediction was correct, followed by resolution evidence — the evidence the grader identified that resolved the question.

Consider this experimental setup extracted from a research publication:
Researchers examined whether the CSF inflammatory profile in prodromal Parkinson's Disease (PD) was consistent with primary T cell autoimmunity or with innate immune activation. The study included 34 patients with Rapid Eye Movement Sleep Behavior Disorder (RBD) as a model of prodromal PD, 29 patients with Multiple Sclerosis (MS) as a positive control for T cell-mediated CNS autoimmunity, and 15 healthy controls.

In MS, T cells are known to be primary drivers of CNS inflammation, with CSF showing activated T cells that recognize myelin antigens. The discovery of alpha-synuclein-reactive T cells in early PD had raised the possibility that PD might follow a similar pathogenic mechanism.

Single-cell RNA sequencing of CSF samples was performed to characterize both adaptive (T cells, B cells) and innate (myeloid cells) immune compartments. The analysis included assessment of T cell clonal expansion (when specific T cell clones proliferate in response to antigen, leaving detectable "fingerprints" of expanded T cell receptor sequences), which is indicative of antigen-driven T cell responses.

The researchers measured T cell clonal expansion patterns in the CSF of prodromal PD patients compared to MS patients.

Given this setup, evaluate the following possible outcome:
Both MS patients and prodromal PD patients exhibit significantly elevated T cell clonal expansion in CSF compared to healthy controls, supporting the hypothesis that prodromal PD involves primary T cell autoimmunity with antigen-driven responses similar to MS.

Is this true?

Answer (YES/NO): NO